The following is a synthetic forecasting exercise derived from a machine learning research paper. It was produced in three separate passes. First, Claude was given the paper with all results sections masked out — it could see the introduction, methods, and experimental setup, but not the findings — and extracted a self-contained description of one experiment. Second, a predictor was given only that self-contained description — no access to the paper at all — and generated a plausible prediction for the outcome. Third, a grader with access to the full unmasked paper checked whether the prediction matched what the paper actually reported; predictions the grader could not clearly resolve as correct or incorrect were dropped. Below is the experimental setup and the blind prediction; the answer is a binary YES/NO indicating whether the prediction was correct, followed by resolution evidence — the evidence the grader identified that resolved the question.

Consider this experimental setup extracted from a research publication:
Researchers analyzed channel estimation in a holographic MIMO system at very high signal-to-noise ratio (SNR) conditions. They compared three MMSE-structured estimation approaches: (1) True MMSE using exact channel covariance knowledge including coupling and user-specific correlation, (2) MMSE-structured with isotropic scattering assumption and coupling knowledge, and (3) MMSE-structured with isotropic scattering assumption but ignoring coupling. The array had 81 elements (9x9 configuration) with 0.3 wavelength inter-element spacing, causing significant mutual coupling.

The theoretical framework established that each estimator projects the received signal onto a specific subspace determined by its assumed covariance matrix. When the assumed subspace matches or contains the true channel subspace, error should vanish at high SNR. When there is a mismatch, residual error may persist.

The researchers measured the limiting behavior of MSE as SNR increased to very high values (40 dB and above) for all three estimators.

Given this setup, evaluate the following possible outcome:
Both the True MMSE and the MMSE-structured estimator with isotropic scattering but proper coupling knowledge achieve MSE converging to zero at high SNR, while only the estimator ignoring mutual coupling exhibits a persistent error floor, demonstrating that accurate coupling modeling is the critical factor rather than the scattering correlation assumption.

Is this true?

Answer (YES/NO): YES